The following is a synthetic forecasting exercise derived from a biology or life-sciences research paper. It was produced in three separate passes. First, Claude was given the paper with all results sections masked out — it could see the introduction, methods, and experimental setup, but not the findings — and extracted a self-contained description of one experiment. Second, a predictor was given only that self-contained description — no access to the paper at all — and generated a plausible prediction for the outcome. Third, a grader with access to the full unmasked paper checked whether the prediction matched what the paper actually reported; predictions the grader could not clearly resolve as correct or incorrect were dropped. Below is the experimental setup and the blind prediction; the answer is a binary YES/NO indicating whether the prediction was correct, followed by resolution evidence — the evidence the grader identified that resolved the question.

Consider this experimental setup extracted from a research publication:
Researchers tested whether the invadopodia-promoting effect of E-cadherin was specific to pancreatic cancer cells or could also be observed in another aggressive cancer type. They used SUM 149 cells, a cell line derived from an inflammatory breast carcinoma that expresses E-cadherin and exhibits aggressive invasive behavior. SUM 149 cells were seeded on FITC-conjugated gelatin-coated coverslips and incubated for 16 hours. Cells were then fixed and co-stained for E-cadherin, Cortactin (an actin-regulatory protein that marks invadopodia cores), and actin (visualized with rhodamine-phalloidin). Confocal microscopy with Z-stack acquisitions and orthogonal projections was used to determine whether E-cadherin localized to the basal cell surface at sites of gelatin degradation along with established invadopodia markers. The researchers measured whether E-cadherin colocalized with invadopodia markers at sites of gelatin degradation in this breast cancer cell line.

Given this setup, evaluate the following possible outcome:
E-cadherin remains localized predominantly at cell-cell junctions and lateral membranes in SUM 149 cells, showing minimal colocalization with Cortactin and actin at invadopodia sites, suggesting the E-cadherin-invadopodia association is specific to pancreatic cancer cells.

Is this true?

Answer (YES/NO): NO